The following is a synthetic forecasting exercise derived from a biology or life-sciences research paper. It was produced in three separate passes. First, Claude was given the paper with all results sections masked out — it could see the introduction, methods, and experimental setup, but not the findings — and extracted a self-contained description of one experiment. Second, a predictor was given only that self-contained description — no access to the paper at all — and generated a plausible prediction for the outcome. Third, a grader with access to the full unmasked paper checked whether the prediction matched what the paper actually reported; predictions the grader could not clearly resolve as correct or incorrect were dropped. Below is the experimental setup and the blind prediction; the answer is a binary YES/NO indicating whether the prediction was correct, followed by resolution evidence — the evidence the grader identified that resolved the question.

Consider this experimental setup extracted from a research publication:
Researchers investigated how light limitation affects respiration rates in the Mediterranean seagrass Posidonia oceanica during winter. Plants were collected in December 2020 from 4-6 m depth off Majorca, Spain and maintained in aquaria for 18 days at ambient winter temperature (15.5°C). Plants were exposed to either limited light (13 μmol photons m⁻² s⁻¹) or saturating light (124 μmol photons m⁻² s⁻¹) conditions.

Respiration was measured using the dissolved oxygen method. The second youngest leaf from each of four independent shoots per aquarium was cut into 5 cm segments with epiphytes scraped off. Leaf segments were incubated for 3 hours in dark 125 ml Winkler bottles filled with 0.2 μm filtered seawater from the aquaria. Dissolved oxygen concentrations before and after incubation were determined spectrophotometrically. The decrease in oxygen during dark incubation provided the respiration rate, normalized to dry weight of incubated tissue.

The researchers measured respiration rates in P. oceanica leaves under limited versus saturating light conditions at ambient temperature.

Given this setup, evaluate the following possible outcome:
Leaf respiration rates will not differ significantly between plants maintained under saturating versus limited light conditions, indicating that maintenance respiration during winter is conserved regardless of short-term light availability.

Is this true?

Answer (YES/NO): YES